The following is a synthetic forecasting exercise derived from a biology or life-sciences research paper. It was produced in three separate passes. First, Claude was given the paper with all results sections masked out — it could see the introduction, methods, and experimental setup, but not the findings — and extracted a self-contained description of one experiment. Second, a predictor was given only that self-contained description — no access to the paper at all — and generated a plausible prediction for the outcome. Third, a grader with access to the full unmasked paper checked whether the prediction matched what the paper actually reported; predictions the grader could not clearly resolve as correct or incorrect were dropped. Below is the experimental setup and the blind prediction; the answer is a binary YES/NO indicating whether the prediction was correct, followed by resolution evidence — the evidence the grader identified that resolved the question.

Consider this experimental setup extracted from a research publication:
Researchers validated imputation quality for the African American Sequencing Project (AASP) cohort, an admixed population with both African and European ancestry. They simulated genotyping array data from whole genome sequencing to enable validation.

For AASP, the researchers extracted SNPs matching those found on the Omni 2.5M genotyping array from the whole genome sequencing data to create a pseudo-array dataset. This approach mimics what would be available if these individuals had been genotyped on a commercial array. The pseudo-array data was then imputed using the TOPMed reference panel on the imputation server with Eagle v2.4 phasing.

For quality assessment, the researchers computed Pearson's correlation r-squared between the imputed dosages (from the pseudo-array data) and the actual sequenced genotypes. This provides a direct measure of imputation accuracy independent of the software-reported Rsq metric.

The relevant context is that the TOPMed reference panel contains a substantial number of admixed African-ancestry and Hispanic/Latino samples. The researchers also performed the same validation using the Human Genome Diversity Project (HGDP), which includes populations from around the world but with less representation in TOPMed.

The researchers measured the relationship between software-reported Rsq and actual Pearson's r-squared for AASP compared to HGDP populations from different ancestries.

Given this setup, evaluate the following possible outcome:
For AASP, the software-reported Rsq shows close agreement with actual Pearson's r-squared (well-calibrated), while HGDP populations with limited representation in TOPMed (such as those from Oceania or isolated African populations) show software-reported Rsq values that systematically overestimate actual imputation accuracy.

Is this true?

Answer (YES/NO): NO